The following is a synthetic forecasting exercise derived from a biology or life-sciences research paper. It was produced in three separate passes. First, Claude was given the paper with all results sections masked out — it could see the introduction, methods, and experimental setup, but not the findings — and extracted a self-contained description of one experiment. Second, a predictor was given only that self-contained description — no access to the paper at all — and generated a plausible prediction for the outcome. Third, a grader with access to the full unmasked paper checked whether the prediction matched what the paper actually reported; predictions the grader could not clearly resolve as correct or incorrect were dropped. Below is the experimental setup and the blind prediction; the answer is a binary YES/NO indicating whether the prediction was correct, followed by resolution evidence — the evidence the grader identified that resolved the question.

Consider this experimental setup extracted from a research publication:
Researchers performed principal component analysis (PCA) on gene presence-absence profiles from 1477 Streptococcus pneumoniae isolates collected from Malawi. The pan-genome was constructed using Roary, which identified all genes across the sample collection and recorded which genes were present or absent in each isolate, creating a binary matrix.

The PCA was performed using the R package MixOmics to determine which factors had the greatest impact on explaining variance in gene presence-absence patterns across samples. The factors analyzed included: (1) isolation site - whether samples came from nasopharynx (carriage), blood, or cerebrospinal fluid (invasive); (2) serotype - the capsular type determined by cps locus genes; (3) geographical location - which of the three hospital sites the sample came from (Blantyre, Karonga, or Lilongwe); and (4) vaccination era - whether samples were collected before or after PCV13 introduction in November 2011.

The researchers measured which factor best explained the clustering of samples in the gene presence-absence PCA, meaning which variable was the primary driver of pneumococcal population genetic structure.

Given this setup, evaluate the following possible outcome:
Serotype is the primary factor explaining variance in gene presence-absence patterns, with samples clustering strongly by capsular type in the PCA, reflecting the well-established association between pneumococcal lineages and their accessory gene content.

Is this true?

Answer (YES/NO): YES